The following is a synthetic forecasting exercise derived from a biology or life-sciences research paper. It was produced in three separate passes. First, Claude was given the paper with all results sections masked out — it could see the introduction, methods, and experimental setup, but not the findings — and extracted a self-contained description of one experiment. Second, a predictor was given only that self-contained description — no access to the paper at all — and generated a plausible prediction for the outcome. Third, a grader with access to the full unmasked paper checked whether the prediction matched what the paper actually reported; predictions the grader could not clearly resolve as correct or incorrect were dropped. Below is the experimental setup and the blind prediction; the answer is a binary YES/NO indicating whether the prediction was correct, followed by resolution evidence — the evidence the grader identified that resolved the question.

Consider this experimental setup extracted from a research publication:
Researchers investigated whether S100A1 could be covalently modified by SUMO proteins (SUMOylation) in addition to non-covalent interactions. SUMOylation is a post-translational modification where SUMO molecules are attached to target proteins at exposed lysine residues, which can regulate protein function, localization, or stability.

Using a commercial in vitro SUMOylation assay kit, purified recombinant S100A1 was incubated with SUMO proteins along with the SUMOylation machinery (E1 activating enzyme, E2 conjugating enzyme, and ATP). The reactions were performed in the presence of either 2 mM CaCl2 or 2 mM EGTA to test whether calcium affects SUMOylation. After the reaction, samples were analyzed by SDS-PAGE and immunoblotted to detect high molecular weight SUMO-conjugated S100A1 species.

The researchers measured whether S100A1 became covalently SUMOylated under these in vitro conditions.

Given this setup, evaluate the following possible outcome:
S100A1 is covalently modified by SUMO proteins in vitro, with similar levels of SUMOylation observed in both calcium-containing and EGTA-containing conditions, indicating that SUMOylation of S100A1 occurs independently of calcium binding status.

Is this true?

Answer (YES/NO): NO